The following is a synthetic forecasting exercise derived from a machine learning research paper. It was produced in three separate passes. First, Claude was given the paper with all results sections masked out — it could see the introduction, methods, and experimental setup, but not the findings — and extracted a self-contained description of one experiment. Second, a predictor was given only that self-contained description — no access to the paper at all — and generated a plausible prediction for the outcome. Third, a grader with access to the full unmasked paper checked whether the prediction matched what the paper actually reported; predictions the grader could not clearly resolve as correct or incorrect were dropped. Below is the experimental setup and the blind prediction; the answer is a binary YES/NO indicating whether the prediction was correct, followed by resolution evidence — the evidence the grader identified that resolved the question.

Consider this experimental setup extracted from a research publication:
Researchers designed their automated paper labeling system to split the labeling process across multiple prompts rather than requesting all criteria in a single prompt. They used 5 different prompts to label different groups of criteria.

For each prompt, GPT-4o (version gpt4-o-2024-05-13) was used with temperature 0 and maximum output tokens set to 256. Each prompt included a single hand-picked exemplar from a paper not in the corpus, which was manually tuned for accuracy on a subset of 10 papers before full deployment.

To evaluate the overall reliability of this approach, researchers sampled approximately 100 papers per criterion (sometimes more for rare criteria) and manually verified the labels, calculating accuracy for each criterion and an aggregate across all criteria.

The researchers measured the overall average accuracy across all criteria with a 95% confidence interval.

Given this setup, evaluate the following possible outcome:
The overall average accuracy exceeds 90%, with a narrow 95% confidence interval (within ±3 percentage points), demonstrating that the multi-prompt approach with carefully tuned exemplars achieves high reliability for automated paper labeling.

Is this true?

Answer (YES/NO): YES